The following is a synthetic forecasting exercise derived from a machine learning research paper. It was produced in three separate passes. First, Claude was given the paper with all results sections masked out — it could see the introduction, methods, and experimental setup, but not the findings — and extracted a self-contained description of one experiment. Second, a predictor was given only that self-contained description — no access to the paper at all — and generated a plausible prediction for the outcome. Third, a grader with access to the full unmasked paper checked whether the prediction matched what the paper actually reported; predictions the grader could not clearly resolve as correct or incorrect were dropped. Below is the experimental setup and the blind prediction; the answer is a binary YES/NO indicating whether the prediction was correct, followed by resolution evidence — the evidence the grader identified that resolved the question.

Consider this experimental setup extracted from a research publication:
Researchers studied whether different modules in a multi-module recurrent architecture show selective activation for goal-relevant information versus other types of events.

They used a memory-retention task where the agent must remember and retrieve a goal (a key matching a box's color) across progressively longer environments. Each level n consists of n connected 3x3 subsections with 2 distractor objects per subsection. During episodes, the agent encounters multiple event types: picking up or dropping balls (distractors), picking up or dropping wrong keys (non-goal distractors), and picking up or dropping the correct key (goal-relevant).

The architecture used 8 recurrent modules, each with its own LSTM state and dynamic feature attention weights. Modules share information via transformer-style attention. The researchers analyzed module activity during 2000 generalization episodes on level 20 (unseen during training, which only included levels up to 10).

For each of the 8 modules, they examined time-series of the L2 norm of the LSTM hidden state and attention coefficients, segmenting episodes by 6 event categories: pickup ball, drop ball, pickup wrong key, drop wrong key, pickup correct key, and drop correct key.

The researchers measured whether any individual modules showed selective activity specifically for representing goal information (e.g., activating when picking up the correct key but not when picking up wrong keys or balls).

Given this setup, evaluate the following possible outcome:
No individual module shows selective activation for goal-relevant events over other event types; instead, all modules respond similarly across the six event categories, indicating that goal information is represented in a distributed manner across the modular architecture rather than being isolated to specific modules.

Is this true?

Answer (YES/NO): NO